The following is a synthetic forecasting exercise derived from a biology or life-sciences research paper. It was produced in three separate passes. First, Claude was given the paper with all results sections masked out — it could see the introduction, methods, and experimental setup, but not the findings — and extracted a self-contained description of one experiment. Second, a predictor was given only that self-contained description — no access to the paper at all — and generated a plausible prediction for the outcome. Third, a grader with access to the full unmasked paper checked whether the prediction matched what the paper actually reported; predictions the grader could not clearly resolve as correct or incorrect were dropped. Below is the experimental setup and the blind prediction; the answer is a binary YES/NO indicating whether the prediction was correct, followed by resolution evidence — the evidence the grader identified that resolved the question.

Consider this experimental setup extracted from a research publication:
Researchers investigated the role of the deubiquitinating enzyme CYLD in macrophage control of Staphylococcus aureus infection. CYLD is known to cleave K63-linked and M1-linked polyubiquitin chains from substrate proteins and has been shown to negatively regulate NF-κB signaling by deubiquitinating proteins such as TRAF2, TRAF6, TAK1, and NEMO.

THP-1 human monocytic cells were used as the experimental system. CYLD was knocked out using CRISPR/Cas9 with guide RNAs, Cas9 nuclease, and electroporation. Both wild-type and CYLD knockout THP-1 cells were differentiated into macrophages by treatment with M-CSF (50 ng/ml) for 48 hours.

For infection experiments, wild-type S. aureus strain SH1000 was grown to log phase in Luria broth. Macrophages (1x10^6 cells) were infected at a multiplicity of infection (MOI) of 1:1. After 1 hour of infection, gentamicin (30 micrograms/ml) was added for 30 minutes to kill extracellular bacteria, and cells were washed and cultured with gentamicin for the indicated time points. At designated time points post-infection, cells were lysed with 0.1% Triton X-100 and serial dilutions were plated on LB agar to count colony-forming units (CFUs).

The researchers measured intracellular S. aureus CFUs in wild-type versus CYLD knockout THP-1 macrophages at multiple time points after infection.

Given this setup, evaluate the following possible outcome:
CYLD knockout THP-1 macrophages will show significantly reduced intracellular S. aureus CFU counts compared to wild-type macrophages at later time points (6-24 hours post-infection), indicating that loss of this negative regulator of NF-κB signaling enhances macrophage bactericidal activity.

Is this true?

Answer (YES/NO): NO